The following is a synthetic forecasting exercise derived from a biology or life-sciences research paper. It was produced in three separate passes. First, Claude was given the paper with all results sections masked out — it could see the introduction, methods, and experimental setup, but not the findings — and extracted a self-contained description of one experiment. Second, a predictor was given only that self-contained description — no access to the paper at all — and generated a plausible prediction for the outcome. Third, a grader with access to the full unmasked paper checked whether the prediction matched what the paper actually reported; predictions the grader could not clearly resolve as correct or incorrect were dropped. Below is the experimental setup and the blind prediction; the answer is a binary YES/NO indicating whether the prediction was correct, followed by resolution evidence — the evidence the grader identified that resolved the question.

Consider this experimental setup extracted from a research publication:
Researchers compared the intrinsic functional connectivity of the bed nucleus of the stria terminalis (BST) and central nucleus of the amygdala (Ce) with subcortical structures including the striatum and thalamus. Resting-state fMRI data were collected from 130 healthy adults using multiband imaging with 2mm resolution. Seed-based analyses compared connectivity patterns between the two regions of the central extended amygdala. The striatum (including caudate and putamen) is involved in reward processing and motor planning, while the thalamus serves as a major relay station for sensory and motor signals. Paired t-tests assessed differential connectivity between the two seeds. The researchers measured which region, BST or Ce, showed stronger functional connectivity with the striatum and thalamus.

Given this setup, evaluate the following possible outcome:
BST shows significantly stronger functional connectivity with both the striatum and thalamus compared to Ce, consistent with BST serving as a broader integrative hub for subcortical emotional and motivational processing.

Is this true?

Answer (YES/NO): YES